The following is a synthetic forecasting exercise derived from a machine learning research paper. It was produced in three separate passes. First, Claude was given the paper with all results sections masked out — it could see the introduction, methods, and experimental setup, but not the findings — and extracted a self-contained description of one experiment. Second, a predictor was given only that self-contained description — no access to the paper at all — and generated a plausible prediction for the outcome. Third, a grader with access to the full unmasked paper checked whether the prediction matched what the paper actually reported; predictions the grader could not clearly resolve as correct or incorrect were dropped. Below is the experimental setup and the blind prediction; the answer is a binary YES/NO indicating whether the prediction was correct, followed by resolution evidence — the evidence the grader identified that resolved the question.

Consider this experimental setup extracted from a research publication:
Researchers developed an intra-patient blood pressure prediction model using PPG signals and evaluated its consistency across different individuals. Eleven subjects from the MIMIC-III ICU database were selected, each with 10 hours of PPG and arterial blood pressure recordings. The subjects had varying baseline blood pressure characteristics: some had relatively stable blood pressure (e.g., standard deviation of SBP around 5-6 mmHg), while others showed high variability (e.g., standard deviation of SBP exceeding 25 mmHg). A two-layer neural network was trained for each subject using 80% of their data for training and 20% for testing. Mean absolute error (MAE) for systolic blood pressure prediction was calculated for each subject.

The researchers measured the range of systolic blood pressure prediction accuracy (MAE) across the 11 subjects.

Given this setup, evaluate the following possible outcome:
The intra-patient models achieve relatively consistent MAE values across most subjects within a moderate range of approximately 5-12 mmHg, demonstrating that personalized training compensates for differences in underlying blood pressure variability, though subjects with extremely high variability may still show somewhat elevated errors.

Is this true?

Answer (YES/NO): NO